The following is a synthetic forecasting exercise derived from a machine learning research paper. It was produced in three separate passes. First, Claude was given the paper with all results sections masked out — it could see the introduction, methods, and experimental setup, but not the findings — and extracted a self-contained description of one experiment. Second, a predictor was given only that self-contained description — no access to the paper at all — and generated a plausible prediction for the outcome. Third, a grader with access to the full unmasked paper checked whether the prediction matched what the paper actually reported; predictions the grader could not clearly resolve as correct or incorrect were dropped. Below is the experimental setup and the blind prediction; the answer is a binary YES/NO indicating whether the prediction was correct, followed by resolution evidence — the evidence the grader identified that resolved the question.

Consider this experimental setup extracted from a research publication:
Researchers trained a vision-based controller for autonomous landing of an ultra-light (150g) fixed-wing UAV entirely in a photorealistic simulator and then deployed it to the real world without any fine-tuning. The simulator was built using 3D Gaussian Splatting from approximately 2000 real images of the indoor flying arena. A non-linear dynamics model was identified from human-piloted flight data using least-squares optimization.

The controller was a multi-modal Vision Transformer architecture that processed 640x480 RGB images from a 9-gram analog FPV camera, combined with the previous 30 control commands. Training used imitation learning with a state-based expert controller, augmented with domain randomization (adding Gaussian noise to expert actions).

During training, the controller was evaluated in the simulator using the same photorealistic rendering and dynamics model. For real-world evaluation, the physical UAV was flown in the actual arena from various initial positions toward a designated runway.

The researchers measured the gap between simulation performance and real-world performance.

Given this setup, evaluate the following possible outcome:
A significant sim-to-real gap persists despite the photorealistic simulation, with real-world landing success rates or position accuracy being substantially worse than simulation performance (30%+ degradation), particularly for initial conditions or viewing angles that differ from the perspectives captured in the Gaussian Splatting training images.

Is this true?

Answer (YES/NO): NO